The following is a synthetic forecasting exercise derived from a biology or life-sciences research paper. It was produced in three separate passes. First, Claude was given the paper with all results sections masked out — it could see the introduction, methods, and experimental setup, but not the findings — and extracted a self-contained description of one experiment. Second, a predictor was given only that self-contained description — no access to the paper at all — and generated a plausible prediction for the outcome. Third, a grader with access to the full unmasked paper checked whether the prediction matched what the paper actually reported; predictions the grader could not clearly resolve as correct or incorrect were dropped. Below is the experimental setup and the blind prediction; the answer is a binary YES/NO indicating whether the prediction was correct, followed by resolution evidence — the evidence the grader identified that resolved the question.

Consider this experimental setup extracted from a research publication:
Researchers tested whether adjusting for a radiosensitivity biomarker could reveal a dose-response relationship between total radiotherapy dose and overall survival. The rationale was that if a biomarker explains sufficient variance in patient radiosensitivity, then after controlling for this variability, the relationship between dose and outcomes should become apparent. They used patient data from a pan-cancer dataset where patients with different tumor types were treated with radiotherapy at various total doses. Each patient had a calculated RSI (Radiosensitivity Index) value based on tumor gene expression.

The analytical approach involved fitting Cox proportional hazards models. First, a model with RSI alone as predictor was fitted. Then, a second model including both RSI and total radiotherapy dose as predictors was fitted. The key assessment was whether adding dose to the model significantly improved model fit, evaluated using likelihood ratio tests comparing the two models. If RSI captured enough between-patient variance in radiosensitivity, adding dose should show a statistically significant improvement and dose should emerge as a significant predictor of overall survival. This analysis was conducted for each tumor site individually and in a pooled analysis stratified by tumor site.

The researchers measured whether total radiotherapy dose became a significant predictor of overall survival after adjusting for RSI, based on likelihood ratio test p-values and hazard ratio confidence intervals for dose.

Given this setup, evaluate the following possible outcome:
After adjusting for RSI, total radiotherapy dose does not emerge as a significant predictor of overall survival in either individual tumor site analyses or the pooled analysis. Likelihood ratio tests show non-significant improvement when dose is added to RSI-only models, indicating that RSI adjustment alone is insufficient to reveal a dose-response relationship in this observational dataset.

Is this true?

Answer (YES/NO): YES